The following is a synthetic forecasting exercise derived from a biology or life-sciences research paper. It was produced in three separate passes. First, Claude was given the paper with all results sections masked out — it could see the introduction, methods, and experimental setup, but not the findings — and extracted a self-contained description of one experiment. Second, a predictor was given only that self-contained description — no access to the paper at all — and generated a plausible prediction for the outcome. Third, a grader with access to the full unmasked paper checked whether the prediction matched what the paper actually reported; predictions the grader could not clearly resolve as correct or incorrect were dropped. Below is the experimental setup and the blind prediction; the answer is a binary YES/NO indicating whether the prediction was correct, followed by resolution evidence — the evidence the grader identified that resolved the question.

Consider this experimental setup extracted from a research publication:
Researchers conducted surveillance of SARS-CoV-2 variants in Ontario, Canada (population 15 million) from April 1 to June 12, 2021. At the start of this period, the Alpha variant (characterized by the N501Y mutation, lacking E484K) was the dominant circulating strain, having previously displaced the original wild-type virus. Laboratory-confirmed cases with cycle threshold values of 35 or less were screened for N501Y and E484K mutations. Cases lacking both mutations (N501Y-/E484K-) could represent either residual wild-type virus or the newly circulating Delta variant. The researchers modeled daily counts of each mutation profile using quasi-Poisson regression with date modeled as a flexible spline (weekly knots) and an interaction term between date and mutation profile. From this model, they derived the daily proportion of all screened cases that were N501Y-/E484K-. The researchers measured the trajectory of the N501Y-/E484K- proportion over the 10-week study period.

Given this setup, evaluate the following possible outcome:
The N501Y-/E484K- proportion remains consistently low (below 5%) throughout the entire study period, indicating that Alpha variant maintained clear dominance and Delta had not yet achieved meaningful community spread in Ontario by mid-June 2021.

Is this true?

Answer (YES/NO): NO